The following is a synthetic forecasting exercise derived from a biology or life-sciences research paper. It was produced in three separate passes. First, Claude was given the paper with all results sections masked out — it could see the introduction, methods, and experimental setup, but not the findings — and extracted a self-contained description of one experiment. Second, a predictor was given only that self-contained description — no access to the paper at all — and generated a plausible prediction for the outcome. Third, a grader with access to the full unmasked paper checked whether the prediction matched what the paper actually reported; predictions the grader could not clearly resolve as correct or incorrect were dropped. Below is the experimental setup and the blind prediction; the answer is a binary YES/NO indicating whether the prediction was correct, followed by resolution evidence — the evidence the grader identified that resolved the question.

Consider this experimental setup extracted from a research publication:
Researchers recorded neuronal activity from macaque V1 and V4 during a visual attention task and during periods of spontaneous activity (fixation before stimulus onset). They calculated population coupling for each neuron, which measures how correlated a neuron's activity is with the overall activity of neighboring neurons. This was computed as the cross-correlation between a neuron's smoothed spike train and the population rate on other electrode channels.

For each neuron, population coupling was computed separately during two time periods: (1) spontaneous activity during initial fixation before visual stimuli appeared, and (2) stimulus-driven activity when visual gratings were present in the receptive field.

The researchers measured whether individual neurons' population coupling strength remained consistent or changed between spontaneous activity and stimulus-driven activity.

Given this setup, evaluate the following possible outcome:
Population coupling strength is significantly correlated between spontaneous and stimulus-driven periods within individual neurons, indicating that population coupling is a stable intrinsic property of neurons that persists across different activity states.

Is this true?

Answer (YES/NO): YES